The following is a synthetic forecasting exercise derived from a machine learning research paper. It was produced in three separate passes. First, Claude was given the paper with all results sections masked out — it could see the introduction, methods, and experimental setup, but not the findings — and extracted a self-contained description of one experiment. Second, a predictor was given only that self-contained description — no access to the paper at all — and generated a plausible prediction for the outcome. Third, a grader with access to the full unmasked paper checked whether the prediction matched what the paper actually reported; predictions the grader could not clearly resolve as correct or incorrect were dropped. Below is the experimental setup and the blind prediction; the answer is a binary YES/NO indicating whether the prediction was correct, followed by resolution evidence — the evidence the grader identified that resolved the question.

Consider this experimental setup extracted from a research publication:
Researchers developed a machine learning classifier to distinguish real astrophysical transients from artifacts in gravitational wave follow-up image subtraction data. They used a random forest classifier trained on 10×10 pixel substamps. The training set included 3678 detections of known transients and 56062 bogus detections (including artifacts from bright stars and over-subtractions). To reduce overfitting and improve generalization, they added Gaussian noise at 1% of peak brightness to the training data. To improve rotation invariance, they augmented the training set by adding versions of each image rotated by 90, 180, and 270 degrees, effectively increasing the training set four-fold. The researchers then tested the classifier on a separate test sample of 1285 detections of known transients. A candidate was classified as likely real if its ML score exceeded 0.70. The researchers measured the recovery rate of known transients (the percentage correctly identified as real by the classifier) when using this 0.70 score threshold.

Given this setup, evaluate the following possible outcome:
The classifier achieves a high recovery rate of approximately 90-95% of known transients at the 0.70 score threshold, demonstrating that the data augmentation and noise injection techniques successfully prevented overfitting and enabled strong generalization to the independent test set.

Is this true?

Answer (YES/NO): YES